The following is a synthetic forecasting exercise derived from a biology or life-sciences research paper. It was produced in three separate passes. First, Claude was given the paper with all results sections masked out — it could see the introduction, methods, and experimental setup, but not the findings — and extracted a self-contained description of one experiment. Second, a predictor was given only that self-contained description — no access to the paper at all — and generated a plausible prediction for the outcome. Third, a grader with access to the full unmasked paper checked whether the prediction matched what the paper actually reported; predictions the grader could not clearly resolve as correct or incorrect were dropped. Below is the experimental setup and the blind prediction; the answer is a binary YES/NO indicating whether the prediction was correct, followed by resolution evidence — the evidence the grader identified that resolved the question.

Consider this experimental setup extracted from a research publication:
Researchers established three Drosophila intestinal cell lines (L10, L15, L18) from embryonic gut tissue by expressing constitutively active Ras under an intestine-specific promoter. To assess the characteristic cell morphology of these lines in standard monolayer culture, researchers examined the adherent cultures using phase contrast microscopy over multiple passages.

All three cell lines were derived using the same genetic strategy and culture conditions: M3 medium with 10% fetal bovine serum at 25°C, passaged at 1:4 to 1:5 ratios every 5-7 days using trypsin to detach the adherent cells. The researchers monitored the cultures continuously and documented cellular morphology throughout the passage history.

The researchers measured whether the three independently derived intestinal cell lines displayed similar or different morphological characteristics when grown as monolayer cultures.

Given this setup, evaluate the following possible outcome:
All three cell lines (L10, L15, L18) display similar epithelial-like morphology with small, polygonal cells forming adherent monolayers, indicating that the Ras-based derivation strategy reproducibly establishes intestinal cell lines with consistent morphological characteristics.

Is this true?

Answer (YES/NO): NO